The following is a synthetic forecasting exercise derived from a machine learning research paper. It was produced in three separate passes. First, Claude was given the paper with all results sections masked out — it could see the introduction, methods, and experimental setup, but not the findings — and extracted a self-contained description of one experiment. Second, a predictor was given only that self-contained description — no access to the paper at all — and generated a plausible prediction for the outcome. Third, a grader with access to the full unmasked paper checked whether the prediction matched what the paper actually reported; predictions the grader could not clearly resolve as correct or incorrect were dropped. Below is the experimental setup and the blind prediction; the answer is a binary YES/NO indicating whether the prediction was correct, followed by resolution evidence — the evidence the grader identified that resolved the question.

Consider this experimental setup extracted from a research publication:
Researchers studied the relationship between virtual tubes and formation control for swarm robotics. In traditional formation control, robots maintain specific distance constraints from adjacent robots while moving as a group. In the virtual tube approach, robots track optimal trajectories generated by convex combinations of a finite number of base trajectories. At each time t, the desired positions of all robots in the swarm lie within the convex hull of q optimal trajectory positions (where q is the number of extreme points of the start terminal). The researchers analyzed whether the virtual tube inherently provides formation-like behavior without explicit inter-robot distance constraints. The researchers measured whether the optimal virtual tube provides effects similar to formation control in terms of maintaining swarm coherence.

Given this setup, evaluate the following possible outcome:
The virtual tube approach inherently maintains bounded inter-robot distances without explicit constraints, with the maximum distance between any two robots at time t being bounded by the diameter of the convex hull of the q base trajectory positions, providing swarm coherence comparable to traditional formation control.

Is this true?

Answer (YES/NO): NO